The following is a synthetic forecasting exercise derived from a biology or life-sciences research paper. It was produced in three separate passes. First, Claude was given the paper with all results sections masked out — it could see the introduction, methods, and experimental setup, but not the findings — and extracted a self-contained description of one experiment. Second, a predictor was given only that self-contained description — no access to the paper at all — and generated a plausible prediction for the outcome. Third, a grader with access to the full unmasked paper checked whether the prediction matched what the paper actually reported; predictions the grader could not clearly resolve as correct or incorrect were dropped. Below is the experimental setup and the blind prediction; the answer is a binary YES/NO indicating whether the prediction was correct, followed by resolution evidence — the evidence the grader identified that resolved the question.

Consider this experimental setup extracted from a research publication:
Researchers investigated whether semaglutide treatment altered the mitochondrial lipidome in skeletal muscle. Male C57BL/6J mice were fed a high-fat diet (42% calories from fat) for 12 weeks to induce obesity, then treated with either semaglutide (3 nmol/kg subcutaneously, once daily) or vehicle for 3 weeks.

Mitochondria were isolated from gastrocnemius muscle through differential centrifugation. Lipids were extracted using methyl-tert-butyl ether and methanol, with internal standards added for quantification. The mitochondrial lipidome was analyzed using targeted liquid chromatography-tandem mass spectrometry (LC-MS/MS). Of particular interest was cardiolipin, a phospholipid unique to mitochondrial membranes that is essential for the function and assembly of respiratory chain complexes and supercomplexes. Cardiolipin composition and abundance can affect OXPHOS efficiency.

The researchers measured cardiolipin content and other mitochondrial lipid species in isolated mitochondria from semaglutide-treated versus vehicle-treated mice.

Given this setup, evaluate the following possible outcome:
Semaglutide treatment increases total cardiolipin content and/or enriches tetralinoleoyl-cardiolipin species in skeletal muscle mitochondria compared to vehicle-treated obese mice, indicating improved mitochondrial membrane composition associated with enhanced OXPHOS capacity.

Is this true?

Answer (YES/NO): NO